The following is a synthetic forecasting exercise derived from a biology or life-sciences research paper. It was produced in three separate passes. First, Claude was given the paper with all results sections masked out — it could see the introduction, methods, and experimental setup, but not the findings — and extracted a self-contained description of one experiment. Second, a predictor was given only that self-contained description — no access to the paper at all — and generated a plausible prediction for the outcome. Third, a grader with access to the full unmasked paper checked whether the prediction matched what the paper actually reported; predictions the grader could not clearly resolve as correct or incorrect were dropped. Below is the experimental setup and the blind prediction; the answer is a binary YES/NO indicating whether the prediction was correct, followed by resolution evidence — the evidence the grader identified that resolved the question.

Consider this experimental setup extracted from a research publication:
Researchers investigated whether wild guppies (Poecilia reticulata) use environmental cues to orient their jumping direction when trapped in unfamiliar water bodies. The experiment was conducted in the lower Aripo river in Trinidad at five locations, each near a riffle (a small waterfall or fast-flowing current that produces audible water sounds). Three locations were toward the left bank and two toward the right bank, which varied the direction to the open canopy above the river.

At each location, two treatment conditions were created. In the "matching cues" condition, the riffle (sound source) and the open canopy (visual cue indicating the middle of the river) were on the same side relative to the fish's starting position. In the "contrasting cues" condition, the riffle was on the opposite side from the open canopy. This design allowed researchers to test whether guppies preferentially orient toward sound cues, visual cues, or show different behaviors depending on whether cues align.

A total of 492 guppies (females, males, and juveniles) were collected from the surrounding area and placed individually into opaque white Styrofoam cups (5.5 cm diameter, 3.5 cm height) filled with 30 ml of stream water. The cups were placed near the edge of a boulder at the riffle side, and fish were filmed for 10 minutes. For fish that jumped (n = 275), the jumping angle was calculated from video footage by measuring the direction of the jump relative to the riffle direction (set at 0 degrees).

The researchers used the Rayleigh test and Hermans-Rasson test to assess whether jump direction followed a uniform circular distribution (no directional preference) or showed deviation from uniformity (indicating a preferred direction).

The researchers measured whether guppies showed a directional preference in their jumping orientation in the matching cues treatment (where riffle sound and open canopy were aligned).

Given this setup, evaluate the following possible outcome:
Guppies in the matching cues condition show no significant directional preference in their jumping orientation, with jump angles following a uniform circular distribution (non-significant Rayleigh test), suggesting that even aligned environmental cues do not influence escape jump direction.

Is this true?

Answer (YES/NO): NO